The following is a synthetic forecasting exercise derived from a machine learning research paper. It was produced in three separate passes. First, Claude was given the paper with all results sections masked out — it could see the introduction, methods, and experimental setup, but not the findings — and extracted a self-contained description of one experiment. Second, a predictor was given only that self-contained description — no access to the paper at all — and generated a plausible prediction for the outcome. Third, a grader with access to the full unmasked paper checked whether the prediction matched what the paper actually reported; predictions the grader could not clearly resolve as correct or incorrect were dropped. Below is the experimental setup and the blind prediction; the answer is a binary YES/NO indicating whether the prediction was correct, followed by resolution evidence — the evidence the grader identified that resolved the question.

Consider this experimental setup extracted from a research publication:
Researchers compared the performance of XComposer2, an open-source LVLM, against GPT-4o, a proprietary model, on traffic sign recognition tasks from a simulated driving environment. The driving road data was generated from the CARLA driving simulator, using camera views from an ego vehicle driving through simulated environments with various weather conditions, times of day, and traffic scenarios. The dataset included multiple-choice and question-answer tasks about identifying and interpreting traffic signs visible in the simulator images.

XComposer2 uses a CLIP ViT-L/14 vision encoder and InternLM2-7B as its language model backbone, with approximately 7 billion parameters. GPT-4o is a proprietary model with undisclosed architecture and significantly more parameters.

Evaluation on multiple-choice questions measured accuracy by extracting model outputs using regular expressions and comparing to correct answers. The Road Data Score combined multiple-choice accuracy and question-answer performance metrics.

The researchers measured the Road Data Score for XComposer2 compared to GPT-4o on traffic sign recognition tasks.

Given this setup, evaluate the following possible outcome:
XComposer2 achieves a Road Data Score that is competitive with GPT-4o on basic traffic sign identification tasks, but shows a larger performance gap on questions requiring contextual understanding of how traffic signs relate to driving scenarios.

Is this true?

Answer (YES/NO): NO